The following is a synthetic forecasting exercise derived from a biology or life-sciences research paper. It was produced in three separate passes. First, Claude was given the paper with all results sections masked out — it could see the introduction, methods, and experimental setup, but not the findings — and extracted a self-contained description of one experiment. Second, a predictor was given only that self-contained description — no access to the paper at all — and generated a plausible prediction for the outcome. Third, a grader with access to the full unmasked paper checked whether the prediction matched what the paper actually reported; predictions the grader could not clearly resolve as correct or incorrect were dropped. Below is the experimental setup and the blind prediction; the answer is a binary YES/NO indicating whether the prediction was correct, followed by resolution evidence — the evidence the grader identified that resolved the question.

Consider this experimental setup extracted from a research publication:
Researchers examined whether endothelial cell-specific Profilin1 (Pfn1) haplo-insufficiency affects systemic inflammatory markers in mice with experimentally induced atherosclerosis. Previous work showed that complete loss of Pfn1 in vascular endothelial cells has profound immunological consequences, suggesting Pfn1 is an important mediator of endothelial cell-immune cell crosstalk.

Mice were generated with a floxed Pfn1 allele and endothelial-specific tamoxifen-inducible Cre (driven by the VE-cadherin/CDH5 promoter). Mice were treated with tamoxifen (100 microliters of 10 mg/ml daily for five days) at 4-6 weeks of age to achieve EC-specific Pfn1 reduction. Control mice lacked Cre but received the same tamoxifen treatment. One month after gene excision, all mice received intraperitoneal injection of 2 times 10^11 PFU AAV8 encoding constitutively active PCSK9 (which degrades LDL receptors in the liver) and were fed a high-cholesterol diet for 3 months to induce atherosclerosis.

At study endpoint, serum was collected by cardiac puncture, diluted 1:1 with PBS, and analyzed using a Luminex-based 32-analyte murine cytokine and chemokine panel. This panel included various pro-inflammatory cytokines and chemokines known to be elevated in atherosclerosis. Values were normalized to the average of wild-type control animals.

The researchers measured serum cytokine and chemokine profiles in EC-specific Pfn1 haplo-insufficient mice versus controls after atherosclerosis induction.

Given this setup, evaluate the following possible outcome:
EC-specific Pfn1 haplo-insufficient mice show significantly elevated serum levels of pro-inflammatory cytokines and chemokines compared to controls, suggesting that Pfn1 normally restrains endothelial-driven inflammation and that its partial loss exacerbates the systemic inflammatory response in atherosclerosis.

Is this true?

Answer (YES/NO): NO